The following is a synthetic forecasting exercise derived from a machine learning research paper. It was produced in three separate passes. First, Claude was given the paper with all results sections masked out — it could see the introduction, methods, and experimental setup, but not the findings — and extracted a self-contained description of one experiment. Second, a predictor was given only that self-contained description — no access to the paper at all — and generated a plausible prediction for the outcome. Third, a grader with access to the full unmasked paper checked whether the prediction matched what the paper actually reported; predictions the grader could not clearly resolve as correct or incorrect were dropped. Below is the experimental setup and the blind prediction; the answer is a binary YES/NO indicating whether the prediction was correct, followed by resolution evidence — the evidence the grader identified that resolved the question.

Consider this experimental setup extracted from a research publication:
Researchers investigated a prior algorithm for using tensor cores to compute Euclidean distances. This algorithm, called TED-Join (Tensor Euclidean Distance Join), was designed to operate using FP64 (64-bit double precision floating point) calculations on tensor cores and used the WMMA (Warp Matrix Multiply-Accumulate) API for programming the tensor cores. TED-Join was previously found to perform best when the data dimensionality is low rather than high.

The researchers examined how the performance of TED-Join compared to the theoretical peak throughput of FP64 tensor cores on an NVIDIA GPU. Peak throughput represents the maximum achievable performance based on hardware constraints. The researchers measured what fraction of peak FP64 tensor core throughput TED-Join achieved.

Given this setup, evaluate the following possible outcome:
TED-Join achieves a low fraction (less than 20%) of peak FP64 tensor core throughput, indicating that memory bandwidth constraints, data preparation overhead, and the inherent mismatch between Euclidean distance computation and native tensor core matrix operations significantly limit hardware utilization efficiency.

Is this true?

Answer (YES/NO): YES